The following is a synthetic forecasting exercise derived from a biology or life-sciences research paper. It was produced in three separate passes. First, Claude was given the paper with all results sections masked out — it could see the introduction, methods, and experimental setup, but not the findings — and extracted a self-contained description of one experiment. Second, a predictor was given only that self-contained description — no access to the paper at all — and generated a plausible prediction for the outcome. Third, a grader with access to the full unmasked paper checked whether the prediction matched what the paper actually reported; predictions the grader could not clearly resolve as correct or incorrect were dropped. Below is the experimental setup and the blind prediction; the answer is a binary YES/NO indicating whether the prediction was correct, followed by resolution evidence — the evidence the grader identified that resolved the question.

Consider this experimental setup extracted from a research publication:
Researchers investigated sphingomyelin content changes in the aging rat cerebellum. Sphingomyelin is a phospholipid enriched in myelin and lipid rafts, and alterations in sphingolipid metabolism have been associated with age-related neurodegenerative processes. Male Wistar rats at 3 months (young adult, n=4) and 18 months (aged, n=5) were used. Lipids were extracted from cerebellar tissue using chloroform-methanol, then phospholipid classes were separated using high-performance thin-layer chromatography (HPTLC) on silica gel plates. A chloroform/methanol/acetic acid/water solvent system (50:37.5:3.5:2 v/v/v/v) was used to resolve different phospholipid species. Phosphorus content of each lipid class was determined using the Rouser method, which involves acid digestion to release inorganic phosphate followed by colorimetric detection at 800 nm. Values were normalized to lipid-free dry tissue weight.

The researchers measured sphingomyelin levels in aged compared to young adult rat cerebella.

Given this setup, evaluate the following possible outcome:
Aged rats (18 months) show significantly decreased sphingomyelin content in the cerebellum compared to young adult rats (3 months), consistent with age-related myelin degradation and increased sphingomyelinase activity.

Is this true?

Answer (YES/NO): NO